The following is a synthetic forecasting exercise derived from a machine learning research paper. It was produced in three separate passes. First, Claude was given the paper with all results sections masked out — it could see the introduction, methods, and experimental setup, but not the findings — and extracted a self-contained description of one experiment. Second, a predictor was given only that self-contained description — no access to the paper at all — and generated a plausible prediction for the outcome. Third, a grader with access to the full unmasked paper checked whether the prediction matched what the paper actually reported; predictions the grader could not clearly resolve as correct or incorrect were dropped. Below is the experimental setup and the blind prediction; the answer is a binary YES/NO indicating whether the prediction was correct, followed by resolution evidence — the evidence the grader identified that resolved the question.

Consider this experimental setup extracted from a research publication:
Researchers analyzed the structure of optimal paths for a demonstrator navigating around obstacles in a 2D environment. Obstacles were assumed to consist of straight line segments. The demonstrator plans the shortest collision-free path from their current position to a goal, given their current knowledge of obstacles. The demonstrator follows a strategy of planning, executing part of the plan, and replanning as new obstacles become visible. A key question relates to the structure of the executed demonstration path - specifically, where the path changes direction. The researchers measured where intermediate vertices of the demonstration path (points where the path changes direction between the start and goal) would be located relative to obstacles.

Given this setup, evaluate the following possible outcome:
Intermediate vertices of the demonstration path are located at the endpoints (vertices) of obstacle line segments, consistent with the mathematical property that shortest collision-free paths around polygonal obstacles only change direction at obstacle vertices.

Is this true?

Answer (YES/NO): YES